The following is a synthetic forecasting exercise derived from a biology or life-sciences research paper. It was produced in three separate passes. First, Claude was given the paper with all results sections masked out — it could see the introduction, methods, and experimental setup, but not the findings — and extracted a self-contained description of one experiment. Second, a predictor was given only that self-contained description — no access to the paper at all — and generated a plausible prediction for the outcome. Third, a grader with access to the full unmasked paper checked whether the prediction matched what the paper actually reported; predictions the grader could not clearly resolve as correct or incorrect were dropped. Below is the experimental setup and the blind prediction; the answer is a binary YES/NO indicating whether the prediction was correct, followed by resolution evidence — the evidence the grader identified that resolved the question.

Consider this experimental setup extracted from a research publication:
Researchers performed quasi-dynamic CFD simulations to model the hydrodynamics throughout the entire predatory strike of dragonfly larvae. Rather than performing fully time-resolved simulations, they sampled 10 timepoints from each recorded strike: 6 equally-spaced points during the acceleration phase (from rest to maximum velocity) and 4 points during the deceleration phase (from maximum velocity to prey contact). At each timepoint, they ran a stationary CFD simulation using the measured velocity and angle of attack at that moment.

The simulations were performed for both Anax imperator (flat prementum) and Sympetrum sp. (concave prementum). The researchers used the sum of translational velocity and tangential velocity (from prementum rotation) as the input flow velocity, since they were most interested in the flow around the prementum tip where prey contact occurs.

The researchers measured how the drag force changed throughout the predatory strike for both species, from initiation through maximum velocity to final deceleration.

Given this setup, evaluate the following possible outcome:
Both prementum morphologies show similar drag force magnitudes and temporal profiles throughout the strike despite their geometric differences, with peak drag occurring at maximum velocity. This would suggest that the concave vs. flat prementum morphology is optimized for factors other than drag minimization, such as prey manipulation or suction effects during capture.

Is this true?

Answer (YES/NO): NO